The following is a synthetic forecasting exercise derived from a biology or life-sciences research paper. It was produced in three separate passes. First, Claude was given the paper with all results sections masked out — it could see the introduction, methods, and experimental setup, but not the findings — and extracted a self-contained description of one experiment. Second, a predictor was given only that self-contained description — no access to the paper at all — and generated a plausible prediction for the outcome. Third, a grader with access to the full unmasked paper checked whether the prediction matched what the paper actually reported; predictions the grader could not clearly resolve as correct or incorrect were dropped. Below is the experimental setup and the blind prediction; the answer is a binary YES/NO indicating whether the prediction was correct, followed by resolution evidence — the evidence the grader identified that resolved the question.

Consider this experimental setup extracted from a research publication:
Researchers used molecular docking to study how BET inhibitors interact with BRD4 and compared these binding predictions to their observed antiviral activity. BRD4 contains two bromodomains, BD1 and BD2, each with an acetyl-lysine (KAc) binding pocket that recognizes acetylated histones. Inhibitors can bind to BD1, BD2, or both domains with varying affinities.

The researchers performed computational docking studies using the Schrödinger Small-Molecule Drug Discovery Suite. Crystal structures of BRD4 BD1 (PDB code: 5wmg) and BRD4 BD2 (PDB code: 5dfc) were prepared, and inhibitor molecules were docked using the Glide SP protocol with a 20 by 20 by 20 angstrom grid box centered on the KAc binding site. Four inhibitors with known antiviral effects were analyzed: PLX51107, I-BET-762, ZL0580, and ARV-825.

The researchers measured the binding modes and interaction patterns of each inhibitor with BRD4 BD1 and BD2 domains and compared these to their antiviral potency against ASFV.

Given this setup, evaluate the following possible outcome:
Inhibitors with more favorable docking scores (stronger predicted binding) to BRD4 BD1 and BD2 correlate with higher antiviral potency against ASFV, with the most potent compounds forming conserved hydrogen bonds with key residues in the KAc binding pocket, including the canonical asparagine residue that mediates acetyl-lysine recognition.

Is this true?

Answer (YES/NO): NO